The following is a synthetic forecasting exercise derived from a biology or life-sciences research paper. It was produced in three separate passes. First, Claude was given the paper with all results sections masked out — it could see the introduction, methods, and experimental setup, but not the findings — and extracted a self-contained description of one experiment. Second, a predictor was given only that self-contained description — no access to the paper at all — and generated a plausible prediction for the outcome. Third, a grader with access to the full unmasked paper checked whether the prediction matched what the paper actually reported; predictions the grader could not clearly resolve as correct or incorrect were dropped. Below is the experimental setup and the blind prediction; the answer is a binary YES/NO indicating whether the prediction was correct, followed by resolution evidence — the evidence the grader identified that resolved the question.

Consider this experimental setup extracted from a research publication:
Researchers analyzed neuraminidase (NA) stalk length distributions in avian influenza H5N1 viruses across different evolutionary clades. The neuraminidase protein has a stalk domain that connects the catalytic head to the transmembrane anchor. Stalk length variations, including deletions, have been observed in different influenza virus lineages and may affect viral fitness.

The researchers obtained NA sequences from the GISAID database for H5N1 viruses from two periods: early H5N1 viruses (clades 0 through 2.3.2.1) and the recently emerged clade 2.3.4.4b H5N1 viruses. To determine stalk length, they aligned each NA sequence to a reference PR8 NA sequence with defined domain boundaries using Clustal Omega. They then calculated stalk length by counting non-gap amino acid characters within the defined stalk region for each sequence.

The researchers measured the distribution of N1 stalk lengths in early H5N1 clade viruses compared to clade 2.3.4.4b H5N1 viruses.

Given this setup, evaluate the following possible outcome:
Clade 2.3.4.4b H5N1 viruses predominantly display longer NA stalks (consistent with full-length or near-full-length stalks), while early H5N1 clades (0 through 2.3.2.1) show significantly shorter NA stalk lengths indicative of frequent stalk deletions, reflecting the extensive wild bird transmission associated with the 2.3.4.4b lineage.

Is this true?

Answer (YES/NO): YES